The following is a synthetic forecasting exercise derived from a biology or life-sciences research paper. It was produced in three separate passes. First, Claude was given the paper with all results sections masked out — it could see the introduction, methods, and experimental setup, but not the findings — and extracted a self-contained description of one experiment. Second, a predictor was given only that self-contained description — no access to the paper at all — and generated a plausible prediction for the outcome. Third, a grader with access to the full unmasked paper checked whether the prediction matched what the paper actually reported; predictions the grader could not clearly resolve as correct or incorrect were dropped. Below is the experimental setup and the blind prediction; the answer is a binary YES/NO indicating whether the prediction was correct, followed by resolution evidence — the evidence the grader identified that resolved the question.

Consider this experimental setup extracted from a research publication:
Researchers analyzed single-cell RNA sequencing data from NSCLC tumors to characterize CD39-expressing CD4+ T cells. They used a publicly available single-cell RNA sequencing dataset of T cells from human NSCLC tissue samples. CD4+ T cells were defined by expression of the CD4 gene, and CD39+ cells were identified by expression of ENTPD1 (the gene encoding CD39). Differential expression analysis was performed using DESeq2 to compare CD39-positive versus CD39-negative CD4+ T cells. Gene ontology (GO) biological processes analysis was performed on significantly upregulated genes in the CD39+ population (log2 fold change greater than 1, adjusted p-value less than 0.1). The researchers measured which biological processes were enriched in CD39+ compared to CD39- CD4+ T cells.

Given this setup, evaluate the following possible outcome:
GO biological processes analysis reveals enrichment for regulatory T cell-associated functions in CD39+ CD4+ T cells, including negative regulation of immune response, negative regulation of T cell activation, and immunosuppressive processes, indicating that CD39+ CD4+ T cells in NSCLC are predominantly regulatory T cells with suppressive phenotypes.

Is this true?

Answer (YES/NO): NO